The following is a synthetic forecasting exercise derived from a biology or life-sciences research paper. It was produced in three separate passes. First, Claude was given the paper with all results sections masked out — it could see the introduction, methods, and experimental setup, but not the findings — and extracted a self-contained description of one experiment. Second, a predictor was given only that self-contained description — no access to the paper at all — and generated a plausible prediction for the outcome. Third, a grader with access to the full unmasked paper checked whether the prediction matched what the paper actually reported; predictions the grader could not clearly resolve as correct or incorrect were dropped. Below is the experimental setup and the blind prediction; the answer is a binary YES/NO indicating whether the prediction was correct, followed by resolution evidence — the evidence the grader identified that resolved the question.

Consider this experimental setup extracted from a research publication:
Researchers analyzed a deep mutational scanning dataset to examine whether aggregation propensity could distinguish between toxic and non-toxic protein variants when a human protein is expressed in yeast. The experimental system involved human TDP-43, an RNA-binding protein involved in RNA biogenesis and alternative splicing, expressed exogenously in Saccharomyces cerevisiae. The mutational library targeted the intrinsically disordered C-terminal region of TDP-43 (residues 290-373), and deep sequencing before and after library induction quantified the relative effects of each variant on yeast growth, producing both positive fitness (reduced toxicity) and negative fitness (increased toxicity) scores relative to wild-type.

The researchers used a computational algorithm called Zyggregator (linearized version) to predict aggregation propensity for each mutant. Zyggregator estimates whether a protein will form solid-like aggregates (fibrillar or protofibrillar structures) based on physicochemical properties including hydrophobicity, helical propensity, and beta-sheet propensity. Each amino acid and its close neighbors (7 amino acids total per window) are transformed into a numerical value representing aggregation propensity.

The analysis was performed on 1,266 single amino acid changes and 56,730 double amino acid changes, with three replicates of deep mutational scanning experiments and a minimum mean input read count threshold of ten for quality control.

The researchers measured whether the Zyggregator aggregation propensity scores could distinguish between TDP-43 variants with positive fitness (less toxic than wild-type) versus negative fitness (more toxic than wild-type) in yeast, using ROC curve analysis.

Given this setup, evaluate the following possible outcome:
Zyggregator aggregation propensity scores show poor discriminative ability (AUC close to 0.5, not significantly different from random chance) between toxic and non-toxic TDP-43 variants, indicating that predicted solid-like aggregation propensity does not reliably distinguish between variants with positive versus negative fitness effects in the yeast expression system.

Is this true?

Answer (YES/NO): NO